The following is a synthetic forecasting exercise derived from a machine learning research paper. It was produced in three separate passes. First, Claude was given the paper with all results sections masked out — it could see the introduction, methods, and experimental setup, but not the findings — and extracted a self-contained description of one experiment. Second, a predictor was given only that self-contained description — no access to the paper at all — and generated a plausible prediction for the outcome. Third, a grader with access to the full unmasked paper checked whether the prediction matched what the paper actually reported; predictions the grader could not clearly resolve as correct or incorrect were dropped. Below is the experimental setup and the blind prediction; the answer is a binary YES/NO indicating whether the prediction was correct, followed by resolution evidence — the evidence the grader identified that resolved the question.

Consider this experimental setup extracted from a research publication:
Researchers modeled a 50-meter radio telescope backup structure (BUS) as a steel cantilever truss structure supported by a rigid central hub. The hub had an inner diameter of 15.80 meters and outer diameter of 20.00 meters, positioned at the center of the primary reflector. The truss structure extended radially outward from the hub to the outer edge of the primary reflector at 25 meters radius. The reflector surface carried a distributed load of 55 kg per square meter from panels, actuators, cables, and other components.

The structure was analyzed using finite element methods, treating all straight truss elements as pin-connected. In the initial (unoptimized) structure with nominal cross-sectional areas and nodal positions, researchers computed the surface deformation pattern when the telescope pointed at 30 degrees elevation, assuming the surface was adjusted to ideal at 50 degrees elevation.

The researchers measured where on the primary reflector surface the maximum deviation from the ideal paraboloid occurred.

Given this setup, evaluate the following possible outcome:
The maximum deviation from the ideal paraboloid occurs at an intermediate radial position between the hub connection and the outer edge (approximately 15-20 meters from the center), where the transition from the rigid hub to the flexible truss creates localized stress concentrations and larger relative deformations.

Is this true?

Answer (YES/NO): NO